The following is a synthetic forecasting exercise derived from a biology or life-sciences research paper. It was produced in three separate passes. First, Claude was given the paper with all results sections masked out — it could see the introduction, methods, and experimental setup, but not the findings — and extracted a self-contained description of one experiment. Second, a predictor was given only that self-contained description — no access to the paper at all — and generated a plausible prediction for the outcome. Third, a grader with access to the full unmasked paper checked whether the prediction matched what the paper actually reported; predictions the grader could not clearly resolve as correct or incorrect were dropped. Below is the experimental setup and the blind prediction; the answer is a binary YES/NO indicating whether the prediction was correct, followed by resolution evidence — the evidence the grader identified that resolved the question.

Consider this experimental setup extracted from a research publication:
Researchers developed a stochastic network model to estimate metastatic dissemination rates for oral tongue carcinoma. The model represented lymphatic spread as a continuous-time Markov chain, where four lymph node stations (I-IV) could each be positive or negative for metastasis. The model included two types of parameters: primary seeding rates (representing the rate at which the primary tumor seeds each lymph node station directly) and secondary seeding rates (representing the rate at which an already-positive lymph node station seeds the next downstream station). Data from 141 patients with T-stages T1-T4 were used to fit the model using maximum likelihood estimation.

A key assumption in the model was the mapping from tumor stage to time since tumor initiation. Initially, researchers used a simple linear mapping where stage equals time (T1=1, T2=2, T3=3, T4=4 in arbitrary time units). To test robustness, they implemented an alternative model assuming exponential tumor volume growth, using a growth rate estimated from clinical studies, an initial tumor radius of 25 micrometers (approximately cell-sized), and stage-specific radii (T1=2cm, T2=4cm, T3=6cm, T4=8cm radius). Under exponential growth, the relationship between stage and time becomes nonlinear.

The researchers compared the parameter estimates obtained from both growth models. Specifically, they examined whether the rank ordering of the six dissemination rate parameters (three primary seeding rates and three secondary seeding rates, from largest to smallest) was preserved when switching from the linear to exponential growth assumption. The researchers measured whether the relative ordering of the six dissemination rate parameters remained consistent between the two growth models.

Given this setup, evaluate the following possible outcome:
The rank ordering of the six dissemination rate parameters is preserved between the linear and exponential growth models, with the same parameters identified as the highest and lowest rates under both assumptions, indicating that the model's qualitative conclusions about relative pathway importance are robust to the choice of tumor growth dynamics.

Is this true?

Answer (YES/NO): YES